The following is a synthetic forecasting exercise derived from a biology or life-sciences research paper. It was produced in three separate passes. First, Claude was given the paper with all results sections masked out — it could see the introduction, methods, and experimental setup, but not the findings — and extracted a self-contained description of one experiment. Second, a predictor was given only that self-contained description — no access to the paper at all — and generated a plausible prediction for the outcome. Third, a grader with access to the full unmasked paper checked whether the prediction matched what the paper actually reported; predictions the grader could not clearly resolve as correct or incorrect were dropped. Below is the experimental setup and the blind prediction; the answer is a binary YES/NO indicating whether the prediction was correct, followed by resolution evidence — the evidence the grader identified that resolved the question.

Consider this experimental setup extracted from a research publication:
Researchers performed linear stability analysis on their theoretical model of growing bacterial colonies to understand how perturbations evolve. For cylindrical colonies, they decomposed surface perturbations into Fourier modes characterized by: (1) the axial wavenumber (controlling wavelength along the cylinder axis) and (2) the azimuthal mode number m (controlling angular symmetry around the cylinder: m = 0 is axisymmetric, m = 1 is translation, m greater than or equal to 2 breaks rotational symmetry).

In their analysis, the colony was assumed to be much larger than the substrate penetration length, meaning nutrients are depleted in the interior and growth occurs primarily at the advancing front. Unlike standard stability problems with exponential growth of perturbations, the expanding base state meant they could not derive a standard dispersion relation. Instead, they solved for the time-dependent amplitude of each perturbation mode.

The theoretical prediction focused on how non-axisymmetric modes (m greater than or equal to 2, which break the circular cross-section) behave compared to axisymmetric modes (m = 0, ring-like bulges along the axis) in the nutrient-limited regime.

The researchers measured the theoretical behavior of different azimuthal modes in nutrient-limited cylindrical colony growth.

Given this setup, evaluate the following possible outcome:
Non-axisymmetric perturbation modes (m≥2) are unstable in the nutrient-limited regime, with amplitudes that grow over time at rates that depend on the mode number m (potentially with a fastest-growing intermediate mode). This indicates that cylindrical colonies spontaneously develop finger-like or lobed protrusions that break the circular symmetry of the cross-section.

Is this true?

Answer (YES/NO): NO